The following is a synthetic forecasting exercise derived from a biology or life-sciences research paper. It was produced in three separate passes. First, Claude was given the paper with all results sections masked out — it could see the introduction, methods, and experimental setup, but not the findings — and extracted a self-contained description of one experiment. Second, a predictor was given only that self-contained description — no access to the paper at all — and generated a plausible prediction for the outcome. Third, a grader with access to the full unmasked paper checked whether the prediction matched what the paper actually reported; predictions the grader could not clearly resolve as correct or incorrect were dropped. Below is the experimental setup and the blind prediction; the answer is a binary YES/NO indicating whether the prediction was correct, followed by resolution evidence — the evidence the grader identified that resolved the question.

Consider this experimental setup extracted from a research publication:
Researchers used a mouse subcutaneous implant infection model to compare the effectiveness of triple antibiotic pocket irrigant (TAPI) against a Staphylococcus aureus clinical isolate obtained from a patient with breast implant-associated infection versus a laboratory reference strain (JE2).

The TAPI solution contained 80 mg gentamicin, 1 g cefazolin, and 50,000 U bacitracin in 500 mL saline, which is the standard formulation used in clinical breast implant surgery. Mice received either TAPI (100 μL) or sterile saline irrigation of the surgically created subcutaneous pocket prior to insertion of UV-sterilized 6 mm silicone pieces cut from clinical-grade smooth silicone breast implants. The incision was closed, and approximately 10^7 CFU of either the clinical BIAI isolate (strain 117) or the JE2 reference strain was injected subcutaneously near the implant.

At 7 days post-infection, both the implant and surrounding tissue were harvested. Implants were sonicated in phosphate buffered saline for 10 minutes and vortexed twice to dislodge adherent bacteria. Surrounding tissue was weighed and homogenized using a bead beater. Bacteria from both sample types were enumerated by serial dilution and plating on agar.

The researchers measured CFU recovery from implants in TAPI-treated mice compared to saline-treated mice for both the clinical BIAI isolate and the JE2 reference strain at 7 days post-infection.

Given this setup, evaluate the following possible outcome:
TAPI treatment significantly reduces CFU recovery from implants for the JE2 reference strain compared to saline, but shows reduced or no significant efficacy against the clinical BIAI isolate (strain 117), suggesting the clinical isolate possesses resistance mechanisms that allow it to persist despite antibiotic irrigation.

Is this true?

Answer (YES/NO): NO